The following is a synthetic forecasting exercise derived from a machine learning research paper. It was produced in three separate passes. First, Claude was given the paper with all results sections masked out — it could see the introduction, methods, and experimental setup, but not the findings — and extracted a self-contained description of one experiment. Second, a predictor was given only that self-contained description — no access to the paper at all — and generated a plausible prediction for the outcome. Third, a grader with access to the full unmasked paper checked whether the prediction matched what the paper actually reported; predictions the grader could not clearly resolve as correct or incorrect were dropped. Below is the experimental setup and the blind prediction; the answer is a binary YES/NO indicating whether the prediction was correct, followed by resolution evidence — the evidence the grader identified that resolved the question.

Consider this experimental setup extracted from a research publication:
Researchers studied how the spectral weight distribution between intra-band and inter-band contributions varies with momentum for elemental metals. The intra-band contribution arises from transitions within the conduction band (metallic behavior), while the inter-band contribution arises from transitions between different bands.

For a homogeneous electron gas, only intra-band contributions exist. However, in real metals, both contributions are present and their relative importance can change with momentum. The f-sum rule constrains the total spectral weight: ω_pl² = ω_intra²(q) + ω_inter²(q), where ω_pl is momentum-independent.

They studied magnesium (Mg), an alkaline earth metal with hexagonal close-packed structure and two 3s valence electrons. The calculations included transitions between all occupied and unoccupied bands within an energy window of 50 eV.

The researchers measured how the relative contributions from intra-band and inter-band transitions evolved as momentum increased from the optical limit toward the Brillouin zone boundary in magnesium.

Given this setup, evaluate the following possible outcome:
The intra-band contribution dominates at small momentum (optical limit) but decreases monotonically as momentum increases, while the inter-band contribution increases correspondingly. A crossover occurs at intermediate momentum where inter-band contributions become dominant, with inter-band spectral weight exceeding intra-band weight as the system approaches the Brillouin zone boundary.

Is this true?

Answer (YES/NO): NO